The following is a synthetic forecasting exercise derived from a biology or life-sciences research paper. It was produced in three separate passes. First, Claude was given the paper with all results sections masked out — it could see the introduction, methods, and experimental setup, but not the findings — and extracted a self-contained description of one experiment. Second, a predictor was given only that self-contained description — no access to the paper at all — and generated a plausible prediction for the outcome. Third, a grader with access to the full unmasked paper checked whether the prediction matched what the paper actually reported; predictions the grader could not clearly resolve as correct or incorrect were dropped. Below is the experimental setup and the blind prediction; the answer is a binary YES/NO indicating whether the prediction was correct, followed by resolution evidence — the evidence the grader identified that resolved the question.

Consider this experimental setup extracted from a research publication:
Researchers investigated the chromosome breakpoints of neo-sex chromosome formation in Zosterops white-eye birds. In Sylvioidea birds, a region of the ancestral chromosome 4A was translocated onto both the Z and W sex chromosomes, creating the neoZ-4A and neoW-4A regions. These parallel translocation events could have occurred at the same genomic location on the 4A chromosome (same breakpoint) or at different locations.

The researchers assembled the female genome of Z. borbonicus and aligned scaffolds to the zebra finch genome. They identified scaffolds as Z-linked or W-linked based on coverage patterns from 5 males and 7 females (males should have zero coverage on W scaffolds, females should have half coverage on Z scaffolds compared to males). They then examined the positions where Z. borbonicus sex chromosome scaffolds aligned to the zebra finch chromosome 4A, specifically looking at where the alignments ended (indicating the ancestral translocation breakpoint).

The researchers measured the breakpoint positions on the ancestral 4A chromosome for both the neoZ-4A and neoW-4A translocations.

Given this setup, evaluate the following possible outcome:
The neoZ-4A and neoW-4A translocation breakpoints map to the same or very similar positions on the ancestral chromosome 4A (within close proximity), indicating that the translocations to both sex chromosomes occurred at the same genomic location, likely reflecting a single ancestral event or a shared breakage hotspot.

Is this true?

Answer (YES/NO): YES